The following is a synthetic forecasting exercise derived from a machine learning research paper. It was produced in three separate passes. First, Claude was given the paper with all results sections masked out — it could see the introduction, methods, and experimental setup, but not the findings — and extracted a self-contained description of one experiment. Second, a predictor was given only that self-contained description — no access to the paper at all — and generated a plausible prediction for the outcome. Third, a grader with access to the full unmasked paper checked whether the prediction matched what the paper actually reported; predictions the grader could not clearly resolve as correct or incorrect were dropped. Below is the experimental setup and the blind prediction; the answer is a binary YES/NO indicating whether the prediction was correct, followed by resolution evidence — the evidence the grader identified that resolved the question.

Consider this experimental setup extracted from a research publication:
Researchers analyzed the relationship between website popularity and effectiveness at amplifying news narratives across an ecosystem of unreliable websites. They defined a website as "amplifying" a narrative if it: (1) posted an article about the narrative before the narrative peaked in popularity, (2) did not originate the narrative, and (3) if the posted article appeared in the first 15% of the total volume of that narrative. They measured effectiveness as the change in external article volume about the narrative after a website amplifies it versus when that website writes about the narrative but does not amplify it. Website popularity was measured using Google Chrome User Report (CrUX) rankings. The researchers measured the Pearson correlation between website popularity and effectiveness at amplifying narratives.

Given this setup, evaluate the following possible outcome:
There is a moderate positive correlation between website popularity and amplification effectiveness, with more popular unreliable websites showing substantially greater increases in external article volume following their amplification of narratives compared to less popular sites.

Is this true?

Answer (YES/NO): NO